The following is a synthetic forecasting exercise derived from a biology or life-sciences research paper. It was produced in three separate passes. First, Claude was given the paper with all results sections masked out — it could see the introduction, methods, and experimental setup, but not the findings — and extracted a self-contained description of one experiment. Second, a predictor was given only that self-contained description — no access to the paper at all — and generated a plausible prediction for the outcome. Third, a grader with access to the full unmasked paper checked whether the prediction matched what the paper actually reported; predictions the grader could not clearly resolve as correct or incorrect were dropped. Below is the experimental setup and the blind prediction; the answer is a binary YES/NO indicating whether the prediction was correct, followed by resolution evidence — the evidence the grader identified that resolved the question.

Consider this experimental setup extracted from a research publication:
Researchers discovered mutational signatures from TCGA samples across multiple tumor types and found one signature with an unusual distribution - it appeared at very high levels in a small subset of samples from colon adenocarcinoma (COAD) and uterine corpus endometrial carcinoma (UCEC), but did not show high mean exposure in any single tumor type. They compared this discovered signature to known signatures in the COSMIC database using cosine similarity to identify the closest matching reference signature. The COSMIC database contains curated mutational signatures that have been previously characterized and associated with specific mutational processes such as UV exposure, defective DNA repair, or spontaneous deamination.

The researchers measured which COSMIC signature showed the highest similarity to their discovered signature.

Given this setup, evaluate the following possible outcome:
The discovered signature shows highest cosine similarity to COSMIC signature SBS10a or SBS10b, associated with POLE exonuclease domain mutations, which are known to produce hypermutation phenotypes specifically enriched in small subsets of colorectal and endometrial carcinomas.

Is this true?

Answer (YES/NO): YES